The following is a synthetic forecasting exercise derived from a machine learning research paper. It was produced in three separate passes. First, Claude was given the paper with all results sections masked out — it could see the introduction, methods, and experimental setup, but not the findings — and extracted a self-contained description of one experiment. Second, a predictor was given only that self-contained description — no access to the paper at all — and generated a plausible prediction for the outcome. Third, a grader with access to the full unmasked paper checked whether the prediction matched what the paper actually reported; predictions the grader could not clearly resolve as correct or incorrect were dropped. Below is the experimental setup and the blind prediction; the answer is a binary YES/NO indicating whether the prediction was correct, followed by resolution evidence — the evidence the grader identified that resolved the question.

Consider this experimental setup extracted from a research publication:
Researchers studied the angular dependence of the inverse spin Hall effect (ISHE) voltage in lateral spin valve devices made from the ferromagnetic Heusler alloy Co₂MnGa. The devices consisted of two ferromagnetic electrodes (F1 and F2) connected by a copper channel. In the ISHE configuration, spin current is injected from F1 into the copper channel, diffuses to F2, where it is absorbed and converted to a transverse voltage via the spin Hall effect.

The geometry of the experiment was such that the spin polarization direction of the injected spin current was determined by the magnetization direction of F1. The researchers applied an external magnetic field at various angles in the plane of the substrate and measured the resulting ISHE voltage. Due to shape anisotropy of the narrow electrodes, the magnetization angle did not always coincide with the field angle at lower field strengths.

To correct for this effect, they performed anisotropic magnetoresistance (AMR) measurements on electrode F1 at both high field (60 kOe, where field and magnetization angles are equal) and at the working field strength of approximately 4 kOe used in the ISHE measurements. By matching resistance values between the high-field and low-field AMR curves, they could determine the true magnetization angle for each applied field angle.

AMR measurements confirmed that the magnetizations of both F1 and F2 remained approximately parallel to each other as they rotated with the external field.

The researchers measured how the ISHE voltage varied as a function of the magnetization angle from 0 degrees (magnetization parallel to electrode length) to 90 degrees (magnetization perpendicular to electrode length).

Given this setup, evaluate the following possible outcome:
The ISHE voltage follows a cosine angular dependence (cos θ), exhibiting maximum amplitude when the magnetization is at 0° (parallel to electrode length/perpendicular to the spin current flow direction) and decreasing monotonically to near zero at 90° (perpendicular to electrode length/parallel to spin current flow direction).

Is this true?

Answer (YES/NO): YES